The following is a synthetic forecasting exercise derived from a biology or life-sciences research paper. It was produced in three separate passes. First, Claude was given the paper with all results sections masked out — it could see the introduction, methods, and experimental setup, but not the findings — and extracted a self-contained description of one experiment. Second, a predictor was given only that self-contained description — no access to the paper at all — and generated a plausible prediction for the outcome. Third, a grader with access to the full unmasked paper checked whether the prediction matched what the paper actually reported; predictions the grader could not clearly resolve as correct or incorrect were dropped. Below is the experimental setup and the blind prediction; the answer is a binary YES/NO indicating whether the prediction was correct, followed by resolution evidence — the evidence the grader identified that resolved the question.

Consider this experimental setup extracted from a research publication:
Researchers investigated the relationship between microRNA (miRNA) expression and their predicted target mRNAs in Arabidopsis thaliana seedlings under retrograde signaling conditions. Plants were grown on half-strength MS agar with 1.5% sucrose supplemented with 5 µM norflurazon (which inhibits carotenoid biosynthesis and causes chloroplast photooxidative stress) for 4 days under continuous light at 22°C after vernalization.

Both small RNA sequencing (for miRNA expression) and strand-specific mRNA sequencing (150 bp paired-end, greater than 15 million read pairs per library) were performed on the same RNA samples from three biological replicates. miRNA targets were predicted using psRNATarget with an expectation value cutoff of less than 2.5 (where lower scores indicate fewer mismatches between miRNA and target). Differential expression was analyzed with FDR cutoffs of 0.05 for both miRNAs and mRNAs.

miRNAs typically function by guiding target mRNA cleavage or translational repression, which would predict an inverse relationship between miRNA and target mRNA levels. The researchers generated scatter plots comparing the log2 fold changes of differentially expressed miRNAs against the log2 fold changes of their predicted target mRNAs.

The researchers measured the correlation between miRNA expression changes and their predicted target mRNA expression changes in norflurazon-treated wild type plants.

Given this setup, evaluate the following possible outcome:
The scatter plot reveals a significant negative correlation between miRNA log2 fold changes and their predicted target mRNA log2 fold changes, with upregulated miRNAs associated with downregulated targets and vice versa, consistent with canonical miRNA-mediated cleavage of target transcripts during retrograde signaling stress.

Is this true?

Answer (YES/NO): NO